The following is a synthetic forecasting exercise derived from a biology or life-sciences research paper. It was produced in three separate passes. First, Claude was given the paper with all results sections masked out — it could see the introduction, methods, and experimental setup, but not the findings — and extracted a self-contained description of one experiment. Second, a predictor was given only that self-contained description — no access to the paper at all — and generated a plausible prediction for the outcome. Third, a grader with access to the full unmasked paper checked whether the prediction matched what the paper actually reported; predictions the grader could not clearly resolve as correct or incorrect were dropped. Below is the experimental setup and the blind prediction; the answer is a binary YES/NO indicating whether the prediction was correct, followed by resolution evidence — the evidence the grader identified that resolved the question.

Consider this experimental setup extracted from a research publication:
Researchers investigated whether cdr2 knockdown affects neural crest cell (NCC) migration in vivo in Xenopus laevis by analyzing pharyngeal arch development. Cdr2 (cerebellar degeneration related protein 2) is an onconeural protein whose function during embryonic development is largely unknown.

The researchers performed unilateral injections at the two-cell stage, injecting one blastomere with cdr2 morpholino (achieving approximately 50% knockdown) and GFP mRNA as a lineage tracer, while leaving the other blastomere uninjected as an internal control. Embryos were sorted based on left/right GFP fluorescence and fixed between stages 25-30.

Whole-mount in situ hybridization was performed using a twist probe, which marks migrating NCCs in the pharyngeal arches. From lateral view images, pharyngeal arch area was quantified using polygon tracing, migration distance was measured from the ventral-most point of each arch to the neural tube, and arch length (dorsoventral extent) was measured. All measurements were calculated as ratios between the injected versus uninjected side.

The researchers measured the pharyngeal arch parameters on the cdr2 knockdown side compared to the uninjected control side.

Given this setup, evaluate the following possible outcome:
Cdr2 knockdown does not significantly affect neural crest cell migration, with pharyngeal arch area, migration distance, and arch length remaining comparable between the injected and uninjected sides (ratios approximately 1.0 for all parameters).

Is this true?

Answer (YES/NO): NO